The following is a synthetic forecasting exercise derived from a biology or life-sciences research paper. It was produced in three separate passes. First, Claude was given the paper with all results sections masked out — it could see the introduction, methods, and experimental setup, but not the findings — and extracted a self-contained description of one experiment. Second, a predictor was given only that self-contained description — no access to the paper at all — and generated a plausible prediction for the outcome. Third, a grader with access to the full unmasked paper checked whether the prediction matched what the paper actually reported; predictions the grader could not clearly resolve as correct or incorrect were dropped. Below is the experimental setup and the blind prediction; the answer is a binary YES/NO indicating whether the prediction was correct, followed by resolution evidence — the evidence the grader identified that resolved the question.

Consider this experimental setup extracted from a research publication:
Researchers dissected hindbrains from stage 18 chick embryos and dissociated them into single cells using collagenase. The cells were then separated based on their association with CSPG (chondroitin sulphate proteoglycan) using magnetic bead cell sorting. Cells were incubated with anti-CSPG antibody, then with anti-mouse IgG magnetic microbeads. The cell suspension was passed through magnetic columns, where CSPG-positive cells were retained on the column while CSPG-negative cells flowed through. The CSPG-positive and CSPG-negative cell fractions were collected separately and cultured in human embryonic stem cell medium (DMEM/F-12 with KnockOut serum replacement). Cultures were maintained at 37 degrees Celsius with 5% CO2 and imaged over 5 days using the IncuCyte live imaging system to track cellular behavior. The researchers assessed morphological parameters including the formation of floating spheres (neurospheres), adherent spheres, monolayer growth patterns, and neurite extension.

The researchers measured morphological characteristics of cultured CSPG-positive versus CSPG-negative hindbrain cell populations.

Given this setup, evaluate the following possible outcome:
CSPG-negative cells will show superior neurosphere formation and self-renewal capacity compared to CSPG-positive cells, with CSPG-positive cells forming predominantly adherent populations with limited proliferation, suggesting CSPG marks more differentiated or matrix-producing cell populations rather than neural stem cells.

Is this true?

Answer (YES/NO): NO